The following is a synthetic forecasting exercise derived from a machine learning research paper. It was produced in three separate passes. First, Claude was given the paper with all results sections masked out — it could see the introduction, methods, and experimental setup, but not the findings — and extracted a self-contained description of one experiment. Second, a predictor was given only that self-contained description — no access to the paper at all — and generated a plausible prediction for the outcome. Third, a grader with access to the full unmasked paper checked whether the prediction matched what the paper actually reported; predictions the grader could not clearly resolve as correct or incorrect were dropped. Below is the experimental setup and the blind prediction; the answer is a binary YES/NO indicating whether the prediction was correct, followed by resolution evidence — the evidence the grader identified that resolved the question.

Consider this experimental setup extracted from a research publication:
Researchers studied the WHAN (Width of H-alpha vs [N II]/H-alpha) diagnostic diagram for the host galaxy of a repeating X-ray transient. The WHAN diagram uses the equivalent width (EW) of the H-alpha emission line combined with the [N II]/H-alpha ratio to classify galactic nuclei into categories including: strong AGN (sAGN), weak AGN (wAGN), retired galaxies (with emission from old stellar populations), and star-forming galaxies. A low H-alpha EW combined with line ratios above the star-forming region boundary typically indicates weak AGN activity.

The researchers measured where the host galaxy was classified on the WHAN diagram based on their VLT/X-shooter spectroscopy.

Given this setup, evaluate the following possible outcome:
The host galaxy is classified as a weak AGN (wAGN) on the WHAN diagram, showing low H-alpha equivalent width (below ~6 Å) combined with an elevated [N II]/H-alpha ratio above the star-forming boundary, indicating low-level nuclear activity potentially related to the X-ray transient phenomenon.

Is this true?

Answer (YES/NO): YES